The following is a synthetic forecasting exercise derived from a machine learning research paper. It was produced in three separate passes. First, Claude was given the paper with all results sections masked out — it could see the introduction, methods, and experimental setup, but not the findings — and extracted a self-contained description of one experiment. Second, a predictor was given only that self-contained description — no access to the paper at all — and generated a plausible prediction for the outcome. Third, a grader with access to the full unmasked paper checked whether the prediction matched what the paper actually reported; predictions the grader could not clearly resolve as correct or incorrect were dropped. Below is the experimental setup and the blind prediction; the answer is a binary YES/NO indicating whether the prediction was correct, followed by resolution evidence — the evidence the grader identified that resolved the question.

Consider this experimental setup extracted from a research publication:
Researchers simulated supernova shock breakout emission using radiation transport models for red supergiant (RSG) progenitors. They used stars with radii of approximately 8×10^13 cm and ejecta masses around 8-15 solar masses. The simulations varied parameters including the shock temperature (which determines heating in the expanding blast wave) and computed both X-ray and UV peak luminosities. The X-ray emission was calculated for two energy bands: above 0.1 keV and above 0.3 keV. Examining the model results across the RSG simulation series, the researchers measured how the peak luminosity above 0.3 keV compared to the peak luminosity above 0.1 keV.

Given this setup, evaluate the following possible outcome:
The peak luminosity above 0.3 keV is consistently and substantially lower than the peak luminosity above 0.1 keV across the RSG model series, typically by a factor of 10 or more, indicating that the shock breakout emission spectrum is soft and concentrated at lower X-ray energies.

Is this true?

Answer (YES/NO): YES